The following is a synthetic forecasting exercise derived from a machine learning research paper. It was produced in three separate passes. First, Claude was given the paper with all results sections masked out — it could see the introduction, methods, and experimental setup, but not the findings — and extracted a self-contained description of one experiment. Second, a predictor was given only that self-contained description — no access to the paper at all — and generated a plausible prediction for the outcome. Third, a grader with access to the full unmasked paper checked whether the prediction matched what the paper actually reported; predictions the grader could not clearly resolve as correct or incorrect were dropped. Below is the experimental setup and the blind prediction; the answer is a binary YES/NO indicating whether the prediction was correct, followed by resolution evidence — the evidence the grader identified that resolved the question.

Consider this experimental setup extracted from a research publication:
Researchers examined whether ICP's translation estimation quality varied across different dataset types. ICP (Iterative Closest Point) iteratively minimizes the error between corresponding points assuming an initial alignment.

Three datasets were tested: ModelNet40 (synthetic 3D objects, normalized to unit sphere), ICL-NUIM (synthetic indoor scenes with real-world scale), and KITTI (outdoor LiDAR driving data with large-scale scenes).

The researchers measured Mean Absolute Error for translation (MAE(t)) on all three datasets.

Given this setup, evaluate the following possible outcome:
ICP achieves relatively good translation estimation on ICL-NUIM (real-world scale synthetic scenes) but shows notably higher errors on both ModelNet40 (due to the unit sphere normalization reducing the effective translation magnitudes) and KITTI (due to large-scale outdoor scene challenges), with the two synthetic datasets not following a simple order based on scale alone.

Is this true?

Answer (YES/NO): NO